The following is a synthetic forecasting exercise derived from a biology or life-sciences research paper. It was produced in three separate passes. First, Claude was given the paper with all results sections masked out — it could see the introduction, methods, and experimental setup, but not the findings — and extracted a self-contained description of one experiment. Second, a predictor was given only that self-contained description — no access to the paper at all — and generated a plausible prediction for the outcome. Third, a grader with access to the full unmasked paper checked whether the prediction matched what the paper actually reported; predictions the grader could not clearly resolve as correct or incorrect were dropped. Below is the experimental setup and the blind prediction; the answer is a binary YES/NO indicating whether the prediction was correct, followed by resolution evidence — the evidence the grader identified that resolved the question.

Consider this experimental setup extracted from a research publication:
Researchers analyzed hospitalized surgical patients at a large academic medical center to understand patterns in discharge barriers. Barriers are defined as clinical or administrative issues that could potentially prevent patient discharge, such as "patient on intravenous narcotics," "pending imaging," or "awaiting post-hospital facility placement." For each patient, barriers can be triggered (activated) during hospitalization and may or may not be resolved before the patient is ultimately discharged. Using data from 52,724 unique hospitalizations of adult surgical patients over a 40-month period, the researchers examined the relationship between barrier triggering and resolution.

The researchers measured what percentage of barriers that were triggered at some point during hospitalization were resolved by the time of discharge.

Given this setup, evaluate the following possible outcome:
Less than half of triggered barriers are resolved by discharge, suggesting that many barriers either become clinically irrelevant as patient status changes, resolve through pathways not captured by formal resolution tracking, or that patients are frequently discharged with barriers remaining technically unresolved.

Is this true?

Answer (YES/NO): YES